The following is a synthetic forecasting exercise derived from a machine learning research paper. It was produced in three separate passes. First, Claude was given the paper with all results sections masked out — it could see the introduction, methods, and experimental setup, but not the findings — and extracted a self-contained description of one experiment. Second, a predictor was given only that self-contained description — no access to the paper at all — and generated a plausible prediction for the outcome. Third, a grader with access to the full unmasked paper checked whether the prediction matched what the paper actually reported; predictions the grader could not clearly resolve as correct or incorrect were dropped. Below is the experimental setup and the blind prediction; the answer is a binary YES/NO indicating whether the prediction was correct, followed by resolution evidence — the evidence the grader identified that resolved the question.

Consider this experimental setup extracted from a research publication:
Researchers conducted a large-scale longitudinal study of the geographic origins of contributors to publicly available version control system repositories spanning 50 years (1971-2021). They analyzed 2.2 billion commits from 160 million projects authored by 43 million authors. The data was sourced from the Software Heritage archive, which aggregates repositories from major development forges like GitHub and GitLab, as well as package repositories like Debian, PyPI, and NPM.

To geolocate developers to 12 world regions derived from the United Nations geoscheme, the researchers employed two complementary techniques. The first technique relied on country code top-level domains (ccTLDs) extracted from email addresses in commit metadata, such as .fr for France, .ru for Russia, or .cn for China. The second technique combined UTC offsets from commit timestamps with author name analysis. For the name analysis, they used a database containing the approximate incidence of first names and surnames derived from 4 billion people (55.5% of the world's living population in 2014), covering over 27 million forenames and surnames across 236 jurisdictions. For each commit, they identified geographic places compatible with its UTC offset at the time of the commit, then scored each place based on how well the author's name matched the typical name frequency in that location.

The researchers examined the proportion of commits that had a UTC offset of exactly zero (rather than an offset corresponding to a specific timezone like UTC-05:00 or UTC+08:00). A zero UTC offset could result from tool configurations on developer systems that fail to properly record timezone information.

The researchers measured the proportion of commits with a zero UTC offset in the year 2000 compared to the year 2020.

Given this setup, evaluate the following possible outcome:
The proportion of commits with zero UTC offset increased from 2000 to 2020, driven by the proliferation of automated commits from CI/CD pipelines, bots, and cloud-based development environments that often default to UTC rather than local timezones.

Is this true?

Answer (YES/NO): NO